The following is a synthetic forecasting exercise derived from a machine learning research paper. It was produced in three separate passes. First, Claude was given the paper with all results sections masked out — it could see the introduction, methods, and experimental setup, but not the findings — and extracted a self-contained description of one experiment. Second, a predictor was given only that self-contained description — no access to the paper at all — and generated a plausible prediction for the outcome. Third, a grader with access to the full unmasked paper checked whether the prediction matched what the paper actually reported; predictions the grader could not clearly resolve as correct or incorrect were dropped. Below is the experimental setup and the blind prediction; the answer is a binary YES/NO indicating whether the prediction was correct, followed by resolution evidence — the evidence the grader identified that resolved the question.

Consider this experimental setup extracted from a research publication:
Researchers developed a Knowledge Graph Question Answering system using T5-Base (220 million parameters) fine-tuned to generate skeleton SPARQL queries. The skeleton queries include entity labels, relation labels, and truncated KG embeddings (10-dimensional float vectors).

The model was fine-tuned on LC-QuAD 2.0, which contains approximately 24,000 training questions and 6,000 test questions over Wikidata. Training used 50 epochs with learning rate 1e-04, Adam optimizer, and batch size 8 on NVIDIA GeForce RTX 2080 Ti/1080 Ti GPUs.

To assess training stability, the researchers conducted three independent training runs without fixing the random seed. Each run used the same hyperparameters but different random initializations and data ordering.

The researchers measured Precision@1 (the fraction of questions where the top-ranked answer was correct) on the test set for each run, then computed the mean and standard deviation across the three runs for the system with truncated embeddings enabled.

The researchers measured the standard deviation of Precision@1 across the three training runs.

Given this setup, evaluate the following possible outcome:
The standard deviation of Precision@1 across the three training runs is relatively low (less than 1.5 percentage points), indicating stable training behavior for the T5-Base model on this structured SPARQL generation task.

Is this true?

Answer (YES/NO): YES